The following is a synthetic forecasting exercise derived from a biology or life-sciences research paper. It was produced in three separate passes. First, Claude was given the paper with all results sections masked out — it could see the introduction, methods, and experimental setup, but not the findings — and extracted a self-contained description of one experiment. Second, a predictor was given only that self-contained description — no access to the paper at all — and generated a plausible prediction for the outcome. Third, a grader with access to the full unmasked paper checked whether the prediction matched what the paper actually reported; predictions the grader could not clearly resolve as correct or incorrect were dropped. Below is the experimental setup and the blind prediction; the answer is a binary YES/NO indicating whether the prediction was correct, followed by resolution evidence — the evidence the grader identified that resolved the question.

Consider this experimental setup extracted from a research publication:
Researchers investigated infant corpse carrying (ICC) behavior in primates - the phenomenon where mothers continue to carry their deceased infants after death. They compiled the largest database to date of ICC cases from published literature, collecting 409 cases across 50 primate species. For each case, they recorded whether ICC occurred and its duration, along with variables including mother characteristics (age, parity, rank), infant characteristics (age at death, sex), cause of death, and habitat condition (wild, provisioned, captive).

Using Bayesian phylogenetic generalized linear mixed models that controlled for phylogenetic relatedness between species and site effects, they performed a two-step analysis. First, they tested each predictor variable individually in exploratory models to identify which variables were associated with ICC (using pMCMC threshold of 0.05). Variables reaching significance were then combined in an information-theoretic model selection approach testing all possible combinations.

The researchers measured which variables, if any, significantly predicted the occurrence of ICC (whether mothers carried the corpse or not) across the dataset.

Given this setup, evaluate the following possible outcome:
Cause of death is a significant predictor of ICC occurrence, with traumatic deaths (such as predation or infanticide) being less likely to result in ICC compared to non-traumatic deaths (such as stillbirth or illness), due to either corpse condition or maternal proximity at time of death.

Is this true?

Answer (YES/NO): NO